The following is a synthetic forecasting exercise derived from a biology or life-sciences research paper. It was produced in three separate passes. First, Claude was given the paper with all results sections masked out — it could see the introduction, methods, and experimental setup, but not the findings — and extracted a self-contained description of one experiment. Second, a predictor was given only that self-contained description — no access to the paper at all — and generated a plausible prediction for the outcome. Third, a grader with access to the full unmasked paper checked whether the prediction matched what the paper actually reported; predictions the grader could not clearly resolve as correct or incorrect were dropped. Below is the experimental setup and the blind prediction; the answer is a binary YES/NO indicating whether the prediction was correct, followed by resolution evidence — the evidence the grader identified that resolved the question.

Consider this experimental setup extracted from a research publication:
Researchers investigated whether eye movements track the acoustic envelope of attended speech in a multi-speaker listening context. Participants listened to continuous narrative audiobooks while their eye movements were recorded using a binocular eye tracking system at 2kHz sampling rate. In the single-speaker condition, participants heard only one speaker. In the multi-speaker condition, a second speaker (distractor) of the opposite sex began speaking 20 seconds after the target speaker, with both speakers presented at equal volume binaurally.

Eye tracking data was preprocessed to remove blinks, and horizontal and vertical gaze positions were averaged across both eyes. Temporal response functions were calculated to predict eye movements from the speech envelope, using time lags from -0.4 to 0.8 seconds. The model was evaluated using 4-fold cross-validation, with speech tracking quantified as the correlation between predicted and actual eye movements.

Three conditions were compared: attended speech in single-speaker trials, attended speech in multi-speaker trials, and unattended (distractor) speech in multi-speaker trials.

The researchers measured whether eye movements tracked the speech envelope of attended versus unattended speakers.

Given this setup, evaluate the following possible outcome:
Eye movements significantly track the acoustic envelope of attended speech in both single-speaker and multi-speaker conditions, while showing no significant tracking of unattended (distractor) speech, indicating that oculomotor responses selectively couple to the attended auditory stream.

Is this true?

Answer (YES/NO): NO